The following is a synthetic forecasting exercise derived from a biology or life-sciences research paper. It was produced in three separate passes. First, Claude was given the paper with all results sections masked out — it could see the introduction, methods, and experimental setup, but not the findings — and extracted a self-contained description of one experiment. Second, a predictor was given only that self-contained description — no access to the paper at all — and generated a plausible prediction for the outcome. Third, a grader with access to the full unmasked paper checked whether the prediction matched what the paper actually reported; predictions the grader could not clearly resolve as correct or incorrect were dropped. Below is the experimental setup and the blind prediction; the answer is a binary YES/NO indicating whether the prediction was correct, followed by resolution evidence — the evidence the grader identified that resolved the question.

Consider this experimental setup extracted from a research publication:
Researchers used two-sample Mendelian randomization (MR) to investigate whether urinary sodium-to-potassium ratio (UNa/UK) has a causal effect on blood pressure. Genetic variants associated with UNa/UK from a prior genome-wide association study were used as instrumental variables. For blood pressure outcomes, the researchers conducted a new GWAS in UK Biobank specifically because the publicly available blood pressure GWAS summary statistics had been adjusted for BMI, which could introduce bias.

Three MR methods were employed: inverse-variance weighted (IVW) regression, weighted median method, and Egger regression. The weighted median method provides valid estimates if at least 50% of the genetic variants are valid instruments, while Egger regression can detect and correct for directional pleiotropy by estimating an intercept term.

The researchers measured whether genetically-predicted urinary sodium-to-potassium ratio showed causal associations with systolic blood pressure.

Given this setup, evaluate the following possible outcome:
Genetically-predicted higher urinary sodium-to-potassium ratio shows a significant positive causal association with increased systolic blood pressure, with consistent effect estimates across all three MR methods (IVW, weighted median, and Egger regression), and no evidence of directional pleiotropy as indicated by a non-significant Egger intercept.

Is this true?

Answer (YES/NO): NO